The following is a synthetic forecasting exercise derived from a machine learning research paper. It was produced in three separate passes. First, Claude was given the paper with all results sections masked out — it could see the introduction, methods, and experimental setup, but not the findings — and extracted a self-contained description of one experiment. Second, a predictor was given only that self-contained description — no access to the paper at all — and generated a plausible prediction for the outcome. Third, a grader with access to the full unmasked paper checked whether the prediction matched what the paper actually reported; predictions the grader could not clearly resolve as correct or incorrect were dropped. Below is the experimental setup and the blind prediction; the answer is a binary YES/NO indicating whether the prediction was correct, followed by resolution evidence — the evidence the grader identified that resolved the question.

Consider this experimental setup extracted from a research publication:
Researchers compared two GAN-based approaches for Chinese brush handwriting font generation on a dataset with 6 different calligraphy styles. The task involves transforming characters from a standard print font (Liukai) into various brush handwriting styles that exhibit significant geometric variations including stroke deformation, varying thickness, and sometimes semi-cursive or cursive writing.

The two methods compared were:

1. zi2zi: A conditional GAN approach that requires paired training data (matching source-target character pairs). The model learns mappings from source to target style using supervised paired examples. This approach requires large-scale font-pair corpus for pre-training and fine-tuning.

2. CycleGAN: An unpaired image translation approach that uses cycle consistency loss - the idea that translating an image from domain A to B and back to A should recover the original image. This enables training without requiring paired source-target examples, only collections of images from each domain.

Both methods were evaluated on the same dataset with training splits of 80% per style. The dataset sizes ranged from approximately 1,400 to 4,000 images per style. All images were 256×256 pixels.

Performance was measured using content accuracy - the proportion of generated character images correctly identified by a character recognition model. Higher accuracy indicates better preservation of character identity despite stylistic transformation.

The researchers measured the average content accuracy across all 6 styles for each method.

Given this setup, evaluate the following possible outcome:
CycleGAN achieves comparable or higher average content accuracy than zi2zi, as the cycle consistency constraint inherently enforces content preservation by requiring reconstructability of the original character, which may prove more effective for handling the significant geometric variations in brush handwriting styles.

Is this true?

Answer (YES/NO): YES